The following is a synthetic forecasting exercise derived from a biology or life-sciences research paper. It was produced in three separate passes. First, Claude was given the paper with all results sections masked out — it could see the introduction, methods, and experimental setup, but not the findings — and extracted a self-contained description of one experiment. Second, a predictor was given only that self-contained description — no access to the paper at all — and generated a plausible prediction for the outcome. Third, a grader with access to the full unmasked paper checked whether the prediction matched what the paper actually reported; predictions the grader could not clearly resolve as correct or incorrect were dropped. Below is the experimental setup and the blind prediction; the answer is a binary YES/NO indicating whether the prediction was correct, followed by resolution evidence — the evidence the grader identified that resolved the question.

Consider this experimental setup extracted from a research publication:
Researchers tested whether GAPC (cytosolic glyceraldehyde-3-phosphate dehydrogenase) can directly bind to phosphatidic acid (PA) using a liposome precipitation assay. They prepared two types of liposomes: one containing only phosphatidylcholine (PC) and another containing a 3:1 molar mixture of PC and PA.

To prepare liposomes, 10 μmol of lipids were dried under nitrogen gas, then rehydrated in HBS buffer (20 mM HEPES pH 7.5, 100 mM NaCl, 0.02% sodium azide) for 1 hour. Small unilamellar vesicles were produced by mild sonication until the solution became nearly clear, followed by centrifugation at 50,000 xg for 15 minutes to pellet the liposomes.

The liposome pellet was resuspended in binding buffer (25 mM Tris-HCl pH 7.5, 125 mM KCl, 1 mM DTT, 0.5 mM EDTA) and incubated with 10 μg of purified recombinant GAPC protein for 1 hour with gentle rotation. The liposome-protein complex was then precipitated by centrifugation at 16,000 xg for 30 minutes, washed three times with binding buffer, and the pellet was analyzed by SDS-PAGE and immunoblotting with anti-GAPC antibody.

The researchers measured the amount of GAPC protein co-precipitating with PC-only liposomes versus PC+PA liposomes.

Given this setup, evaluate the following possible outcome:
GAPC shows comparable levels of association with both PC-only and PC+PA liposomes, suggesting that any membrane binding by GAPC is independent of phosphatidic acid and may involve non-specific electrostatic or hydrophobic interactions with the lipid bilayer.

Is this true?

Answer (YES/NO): NO